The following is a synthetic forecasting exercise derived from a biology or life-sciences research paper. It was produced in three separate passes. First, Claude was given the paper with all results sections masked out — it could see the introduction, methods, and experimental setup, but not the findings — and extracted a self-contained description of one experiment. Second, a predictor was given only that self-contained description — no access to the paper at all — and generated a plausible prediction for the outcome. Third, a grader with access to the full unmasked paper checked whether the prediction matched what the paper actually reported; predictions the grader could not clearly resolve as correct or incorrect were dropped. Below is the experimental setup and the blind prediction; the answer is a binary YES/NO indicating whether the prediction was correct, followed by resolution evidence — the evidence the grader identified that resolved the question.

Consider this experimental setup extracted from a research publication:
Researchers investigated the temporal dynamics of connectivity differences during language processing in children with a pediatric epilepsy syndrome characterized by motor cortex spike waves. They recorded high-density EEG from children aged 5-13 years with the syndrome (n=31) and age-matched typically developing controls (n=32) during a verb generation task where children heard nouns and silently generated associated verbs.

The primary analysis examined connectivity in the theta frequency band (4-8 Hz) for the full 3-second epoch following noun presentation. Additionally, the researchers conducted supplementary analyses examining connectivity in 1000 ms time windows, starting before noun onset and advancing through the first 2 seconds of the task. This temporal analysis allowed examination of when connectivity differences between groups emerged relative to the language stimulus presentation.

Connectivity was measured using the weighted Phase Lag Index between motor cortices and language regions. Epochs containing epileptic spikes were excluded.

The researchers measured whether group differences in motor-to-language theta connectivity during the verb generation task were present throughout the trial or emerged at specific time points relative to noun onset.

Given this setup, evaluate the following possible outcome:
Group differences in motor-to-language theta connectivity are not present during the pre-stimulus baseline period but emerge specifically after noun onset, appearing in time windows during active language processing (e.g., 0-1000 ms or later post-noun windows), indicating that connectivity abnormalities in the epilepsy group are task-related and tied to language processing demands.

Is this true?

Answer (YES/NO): YES